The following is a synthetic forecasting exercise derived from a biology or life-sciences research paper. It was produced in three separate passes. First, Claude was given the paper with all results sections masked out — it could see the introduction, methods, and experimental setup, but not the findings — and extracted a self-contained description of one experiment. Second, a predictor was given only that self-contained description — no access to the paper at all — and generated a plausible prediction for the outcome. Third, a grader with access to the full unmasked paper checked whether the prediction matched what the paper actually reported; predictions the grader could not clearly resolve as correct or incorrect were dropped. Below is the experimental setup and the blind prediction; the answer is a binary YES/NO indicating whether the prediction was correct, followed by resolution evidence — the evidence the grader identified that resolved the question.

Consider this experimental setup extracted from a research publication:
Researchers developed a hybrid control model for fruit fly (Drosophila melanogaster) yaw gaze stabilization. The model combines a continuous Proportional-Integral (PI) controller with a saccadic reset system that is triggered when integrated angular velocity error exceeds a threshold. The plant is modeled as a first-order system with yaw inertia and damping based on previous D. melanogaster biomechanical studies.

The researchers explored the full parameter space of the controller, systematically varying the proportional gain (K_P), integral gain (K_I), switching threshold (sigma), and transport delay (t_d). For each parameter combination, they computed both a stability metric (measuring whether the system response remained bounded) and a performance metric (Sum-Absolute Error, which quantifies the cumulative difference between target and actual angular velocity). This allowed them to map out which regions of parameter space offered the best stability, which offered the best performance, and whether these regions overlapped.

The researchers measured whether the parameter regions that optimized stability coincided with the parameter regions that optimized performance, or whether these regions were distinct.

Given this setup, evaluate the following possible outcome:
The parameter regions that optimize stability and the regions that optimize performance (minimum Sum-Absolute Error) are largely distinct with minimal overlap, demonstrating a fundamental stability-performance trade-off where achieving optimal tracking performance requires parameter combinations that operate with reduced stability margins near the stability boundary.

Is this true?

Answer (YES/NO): YES